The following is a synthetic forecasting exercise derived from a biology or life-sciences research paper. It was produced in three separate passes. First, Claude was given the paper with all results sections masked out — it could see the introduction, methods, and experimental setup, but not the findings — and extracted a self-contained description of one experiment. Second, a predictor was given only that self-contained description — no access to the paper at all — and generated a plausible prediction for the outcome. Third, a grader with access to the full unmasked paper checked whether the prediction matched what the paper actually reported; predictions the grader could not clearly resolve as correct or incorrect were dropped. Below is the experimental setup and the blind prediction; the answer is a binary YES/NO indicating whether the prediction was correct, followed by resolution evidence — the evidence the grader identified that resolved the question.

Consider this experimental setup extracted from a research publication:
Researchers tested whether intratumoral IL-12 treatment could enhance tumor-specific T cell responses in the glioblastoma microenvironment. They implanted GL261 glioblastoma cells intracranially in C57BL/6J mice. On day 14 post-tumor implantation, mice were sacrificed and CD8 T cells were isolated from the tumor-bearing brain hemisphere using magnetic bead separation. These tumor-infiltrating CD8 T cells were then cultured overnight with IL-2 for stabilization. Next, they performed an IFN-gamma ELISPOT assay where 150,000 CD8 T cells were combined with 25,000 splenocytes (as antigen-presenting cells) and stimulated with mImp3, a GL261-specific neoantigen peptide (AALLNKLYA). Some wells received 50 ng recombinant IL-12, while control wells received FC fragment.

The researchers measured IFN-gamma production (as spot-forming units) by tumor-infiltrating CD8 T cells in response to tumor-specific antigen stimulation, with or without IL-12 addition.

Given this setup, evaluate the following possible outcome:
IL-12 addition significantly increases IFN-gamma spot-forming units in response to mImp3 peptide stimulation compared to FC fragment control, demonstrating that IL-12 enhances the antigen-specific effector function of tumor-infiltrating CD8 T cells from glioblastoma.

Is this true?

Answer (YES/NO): YES